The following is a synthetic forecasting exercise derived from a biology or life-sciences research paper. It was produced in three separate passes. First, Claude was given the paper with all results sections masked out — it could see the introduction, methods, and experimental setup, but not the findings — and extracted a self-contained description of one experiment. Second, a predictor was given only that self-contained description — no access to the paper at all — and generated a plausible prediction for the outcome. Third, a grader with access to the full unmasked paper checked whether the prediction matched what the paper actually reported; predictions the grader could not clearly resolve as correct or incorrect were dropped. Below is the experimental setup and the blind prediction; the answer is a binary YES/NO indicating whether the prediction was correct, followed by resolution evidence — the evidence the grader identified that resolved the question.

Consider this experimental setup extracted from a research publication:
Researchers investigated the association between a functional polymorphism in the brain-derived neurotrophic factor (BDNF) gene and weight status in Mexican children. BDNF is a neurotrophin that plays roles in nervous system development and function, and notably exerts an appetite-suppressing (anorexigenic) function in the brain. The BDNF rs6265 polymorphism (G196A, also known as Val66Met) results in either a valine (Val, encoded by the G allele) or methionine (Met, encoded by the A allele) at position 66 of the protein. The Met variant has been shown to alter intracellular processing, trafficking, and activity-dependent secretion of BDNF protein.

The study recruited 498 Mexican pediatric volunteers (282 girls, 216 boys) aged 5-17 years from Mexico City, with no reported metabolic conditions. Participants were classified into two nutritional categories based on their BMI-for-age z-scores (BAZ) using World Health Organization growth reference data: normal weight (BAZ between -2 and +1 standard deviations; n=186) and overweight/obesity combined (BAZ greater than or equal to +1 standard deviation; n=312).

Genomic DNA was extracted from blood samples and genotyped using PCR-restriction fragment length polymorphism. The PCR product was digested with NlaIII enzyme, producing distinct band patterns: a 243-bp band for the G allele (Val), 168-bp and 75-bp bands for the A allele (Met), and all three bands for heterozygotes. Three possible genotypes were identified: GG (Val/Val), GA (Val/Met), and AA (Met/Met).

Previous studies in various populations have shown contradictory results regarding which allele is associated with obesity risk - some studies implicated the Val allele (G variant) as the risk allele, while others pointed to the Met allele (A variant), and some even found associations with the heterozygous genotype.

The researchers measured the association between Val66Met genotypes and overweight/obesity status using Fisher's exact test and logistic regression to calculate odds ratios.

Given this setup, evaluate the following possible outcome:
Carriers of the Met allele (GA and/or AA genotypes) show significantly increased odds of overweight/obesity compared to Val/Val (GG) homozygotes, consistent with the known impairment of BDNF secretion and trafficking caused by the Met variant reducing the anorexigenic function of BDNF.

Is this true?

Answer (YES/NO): NO